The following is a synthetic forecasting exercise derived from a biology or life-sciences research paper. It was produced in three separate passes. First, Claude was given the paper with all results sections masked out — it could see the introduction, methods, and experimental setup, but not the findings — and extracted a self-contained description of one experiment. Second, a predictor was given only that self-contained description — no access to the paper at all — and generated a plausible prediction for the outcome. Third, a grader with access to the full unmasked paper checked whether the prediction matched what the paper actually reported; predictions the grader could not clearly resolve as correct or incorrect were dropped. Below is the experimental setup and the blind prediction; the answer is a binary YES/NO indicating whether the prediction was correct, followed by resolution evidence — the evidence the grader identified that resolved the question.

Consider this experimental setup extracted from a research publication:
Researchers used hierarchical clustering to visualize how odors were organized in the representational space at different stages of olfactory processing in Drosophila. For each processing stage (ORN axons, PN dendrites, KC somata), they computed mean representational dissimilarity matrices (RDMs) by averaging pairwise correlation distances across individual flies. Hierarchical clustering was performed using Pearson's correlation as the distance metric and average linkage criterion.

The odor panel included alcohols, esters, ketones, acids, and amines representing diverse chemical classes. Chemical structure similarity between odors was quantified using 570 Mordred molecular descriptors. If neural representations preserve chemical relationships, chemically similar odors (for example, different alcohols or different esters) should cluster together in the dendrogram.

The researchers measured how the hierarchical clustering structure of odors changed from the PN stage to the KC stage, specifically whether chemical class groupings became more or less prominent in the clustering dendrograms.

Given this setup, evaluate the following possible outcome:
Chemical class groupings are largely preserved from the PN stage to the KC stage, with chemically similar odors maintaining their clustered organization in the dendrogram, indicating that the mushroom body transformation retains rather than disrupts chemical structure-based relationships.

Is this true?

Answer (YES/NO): NO